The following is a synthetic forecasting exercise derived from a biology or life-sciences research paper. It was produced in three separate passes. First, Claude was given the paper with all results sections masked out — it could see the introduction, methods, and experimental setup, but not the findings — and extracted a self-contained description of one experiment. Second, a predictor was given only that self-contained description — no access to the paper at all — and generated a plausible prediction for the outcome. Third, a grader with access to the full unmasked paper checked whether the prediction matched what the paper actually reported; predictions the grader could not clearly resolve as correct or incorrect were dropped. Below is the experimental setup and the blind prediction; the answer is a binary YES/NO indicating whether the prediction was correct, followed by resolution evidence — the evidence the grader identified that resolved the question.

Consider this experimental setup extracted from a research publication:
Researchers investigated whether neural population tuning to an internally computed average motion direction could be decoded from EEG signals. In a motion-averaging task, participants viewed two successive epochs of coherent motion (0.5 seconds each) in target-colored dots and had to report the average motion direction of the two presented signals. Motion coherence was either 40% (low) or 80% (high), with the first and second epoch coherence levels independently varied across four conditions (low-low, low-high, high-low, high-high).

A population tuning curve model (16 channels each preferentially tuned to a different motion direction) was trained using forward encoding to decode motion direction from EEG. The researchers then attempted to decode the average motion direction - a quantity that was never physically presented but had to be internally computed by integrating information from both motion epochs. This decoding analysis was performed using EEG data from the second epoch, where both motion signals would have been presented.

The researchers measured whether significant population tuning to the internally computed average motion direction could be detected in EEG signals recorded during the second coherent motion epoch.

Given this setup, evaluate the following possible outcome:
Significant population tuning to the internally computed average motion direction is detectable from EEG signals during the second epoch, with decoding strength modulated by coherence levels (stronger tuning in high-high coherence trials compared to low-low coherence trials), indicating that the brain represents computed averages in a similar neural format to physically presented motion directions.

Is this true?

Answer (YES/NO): NO